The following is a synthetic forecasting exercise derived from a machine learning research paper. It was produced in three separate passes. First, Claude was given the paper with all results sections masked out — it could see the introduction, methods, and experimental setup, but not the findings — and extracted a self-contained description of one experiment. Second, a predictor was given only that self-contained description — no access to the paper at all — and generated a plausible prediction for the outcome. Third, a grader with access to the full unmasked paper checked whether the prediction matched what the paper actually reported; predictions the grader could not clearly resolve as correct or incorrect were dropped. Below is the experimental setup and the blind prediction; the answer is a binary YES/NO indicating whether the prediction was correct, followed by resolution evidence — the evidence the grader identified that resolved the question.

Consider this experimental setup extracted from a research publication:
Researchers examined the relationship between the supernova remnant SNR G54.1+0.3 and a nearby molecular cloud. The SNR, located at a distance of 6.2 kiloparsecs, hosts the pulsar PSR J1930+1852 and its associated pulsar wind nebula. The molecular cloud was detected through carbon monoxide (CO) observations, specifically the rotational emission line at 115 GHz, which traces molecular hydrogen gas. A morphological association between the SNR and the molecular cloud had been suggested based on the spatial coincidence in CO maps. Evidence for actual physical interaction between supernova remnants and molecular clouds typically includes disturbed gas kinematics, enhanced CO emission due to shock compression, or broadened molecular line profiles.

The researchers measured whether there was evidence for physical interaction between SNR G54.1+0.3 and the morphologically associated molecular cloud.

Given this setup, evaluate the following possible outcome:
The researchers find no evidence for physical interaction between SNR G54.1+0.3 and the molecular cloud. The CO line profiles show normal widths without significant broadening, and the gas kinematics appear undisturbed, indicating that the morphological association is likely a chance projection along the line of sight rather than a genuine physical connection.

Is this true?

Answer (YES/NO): NO